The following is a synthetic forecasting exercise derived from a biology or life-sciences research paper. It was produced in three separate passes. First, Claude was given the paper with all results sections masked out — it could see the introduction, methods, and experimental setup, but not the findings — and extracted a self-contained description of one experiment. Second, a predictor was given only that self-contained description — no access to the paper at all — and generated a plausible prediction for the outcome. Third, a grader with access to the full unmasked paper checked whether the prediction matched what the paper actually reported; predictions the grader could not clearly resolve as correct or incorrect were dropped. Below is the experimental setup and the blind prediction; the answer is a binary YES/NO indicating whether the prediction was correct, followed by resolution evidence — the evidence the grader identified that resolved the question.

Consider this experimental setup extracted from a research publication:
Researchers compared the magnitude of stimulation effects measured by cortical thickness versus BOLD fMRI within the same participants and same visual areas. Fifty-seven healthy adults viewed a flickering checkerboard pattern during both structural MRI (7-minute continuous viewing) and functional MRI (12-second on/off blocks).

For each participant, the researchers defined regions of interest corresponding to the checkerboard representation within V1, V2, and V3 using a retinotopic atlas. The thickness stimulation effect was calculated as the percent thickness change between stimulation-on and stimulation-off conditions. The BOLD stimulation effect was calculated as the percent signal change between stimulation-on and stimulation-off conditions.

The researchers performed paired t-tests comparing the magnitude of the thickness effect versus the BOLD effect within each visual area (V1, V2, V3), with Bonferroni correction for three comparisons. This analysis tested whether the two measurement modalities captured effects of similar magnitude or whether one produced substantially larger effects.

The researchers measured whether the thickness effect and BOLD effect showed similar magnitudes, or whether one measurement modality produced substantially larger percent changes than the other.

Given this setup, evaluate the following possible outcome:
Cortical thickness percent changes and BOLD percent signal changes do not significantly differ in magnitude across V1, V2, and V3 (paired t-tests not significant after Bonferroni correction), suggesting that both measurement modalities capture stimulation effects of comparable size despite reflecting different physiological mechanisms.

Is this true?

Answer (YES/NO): NO